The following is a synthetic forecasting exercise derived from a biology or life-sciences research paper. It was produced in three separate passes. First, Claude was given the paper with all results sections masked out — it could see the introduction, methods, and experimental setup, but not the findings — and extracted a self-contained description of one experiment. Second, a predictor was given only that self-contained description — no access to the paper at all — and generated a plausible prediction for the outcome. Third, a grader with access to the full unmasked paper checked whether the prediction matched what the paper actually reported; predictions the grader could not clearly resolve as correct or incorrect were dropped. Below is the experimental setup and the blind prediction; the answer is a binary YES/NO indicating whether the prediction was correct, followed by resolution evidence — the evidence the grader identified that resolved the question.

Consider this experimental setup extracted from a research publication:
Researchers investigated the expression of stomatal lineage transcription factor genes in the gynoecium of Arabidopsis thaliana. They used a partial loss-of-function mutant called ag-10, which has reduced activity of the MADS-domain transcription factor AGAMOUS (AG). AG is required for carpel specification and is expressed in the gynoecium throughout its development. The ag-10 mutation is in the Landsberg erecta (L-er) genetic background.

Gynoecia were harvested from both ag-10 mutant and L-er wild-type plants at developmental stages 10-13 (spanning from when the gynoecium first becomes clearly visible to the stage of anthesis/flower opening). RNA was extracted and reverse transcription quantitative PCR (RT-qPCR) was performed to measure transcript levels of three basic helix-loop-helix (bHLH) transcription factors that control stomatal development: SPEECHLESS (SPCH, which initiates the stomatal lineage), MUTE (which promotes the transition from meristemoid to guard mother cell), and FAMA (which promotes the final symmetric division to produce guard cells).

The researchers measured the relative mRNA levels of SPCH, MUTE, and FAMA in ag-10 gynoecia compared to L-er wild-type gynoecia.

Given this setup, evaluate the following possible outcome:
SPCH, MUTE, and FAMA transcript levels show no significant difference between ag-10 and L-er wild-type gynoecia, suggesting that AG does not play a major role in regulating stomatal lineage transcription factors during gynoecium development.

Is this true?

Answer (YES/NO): NO